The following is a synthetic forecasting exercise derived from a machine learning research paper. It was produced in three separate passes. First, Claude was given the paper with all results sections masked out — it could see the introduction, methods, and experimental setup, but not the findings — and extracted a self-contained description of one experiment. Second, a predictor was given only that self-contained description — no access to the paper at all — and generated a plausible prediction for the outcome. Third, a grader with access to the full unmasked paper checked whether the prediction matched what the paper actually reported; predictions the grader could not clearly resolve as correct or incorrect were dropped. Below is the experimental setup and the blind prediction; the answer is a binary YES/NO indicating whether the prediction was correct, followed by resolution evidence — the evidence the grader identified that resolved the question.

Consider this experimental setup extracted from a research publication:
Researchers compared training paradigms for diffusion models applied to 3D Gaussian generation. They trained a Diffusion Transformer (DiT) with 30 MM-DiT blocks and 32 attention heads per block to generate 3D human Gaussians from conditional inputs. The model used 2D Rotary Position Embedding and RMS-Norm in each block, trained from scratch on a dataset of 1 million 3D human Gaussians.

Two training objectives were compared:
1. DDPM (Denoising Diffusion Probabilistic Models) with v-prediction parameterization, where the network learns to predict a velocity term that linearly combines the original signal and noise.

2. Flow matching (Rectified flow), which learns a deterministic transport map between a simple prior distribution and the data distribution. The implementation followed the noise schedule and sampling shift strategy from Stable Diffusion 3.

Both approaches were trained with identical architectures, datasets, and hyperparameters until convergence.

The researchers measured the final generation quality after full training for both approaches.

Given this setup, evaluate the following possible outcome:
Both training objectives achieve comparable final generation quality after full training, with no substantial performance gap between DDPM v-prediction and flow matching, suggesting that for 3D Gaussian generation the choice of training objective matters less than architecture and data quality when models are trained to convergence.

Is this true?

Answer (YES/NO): YES